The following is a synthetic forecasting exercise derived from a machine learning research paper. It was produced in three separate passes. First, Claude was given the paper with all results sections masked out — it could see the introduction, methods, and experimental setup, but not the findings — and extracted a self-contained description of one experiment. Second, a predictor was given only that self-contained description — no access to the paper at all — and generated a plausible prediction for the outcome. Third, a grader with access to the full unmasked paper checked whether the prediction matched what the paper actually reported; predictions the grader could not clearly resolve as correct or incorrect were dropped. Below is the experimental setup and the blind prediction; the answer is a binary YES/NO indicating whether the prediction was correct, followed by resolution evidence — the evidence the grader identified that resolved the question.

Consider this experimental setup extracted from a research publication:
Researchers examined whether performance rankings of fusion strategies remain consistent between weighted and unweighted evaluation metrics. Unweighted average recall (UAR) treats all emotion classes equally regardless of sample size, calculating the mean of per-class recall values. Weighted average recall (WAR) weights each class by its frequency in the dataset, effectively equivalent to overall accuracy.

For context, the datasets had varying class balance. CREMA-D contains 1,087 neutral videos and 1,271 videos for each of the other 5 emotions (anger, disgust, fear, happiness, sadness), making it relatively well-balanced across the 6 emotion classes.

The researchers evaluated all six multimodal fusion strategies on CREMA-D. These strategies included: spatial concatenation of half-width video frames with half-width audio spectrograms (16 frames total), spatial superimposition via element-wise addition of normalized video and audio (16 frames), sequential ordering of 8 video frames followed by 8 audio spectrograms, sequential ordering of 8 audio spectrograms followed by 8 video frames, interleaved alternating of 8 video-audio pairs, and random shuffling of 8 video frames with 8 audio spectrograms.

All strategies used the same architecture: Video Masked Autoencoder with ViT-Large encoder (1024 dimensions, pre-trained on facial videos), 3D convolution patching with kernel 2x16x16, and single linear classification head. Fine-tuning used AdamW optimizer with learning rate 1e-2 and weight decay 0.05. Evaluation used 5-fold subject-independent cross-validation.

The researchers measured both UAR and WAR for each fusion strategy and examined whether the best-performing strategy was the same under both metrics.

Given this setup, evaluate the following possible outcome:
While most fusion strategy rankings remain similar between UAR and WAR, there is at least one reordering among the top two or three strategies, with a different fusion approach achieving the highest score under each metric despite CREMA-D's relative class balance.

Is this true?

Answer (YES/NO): NO